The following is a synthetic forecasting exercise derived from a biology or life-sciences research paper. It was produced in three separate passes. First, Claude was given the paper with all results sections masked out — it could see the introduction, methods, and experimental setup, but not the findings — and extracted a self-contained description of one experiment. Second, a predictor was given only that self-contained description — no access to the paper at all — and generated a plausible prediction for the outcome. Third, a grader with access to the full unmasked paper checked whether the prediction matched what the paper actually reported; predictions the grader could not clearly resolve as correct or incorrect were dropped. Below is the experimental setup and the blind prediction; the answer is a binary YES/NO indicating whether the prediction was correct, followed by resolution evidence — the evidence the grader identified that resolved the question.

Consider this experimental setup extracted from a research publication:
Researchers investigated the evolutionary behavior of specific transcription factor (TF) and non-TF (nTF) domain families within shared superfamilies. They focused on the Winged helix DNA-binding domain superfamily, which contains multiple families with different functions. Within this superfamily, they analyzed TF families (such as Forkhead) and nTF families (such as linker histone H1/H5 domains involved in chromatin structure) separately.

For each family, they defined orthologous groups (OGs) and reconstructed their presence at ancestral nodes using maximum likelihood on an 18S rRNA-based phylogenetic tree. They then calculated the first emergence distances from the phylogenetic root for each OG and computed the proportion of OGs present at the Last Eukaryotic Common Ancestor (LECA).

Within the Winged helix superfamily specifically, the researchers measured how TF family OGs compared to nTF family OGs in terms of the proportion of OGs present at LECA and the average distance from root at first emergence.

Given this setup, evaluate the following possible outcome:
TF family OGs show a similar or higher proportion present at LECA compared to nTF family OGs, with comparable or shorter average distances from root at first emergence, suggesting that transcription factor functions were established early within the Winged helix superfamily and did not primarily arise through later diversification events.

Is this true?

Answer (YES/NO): NO